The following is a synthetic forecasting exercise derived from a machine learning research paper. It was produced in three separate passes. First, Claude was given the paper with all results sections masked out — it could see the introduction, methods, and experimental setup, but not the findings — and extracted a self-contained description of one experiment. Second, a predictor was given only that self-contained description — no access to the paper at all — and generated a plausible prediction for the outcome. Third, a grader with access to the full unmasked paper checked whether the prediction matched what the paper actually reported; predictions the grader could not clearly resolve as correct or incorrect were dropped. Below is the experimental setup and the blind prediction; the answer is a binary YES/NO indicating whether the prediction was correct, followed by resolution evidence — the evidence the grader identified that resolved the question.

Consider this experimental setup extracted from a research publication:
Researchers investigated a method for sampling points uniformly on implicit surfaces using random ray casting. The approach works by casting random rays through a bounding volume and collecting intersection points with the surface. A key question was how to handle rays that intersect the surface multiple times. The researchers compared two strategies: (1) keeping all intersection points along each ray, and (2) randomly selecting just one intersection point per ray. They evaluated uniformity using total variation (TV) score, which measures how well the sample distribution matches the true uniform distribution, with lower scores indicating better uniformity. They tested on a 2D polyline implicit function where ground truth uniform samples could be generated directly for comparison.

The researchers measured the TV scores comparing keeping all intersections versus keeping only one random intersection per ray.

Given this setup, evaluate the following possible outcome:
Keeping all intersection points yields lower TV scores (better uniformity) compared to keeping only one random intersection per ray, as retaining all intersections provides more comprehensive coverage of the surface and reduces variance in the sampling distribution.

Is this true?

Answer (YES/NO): YES